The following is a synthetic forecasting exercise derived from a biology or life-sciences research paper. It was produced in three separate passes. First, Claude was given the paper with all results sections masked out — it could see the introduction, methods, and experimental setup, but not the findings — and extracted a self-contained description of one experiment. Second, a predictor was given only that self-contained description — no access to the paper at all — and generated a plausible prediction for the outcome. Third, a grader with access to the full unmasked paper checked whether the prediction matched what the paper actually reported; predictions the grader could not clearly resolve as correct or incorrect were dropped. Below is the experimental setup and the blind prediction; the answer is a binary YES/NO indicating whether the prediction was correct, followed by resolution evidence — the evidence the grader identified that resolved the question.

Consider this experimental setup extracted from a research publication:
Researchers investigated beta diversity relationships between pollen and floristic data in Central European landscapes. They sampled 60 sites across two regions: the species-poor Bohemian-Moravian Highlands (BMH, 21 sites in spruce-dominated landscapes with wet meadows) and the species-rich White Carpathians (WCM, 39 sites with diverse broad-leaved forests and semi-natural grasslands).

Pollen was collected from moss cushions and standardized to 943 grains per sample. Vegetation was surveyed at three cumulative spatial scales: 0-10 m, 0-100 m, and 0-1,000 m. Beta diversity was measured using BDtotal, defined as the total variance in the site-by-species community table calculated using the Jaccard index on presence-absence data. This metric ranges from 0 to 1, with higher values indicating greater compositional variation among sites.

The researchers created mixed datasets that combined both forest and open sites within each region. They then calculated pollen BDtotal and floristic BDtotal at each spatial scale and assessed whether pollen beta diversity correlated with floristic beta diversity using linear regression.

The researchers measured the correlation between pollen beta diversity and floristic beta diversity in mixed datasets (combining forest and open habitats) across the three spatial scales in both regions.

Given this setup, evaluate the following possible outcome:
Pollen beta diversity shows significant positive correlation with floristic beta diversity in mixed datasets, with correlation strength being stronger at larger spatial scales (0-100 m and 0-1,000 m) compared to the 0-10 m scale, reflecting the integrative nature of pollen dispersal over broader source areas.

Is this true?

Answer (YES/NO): NO